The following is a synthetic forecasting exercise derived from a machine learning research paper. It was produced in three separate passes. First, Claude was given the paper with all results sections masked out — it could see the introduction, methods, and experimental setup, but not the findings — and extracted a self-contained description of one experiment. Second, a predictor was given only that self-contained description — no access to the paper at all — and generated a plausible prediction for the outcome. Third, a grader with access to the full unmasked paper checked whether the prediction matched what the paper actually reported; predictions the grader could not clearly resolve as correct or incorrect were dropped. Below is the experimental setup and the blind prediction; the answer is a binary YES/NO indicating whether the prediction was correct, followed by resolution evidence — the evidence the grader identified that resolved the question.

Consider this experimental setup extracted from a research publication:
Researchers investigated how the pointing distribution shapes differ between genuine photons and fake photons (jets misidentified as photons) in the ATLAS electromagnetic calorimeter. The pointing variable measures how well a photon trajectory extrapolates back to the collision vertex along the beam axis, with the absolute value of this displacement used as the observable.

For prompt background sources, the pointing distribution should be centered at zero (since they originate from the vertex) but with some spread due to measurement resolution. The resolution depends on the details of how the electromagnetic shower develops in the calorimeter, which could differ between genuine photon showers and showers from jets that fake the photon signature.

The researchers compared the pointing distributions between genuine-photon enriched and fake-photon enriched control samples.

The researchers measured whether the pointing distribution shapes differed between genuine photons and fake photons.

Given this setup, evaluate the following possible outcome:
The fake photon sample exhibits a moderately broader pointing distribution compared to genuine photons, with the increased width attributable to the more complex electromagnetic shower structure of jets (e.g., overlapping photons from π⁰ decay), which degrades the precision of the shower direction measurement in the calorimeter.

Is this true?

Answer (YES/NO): YES